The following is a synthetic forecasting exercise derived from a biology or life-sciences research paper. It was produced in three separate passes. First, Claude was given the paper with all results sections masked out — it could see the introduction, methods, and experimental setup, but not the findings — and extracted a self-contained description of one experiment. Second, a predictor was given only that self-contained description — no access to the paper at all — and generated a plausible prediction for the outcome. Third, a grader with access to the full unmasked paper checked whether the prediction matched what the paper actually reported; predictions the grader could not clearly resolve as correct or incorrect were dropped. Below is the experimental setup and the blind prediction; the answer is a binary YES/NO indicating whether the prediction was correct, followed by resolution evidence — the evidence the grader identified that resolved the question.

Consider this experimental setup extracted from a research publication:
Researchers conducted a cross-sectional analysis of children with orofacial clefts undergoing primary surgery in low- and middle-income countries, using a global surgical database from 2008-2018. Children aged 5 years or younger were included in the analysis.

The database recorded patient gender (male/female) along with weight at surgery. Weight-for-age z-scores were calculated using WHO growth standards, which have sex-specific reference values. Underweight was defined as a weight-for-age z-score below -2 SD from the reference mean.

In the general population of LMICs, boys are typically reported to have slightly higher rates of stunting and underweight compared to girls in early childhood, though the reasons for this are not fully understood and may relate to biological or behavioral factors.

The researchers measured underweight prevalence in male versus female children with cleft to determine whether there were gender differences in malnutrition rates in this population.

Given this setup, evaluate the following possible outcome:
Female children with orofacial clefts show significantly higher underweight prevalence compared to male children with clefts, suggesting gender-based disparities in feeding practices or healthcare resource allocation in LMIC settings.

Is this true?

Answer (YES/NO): NO